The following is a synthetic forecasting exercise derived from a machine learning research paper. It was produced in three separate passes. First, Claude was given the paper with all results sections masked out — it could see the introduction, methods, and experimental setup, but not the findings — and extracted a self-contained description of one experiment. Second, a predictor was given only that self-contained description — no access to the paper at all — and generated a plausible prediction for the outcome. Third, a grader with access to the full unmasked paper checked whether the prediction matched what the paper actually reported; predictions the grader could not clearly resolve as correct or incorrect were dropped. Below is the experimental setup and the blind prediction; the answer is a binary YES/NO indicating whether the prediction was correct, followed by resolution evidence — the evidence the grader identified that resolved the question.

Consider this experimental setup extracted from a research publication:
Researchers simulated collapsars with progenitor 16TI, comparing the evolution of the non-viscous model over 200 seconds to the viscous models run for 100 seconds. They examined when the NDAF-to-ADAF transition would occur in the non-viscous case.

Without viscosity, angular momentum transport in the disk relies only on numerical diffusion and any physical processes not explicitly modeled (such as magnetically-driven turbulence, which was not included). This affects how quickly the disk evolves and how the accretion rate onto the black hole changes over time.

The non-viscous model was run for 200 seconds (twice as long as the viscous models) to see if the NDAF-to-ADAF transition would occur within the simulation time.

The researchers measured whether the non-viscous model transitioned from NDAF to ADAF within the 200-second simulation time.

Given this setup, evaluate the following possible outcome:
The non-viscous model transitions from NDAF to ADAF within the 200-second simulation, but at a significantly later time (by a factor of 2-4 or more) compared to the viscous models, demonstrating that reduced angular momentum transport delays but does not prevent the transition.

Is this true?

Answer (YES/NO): NO